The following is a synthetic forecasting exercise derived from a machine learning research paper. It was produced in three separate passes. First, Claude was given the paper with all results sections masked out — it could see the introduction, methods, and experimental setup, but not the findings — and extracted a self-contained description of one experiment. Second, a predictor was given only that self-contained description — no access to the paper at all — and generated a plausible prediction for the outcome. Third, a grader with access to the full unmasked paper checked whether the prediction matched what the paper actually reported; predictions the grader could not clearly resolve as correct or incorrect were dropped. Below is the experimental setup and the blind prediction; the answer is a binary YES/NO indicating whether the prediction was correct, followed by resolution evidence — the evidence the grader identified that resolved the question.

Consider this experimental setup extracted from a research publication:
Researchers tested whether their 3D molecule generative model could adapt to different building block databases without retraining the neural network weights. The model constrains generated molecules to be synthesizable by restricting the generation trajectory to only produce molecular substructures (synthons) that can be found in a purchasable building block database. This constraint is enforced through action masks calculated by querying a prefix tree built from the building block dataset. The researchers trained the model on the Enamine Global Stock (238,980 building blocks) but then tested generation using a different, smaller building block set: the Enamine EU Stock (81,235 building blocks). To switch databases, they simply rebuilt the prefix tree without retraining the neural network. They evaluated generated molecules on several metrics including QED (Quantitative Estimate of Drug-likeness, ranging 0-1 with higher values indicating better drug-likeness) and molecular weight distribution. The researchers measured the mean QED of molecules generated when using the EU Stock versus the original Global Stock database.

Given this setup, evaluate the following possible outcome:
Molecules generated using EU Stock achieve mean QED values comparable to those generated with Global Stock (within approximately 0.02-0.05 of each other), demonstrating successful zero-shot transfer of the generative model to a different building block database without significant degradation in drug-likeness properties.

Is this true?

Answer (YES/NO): YES